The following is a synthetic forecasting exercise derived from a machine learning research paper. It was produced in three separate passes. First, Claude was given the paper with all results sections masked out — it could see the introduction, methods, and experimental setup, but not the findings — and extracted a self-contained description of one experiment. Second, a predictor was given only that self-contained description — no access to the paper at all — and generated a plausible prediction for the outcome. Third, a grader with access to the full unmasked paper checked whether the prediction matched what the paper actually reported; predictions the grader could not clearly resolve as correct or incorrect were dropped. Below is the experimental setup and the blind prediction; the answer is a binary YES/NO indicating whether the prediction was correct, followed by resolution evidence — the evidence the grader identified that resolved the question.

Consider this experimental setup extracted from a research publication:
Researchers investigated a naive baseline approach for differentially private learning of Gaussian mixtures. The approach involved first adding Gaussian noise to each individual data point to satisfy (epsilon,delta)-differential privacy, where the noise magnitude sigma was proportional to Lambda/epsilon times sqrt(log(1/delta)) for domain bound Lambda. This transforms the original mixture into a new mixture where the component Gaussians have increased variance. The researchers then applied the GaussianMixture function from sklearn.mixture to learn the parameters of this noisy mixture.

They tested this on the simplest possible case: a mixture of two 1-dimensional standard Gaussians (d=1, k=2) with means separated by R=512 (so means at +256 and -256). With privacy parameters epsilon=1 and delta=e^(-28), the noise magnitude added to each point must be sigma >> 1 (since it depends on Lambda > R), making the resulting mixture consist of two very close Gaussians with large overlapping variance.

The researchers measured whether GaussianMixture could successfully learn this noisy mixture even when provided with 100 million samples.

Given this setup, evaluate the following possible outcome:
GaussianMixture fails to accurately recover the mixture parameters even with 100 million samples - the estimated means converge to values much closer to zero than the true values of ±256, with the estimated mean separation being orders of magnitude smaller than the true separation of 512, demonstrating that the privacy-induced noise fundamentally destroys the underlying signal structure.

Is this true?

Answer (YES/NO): NO